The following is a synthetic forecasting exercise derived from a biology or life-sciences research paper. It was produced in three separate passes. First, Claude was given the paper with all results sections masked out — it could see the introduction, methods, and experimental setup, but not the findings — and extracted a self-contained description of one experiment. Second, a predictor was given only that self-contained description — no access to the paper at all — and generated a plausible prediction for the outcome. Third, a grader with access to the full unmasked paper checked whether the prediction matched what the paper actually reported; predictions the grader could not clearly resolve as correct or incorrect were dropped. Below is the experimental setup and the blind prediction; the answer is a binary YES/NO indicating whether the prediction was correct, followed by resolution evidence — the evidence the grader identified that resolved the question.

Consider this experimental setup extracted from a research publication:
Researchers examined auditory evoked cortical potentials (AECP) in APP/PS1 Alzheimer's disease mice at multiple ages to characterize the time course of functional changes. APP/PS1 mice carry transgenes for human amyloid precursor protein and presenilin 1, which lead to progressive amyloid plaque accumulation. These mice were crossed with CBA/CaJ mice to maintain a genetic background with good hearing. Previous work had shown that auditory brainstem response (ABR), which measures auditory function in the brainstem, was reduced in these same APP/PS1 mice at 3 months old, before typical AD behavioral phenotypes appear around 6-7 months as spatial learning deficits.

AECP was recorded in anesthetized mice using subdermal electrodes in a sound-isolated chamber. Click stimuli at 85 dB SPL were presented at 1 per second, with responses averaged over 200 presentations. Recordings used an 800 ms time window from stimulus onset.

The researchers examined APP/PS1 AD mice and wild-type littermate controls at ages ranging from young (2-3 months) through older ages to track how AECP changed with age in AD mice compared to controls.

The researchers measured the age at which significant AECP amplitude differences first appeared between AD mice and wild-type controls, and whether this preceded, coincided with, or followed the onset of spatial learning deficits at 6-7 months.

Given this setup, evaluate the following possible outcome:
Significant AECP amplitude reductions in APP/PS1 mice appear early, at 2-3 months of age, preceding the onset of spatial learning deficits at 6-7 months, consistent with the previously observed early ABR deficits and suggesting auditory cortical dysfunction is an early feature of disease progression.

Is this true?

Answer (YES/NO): YES